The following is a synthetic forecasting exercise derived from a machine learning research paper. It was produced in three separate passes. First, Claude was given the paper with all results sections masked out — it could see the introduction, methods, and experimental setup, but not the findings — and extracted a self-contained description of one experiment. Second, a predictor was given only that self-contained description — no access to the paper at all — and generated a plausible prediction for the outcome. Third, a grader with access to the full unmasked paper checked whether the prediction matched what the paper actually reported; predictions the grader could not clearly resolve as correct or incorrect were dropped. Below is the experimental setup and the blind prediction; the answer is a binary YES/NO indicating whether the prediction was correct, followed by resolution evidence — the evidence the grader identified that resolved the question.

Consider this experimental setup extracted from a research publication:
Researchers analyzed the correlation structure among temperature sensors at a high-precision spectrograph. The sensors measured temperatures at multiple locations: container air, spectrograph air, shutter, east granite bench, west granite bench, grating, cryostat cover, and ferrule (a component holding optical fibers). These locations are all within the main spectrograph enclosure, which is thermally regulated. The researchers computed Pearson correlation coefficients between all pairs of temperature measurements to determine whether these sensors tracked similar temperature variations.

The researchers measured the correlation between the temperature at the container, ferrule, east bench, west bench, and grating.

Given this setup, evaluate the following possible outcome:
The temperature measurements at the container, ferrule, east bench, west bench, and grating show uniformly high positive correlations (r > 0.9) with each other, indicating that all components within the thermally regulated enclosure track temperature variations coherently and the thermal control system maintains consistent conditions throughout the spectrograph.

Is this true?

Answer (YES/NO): NO